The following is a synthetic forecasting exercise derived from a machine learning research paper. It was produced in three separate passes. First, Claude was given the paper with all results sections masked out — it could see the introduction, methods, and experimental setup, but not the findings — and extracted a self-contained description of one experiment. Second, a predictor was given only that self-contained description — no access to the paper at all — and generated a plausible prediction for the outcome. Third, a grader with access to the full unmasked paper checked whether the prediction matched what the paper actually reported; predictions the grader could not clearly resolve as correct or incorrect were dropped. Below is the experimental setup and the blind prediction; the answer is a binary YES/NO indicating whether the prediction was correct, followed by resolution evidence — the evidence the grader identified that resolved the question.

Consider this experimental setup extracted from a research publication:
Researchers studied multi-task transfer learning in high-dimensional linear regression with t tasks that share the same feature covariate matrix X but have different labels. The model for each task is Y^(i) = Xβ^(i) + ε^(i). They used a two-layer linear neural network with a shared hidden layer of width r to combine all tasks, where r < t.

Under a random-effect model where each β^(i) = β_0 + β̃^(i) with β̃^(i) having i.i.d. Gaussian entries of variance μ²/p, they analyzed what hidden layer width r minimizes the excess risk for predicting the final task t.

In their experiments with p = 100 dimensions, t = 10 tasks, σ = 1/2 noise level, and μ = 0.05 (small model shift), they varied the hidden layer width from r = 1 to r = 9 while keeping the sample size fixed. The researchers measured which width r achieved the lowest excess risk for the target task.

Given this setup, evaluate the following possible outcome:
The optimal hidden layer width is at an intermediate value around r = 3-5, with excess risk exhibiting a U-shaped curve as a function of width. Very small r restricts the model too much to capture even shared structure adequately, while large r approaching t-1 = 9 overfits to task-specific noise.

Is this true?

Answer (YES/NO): NO